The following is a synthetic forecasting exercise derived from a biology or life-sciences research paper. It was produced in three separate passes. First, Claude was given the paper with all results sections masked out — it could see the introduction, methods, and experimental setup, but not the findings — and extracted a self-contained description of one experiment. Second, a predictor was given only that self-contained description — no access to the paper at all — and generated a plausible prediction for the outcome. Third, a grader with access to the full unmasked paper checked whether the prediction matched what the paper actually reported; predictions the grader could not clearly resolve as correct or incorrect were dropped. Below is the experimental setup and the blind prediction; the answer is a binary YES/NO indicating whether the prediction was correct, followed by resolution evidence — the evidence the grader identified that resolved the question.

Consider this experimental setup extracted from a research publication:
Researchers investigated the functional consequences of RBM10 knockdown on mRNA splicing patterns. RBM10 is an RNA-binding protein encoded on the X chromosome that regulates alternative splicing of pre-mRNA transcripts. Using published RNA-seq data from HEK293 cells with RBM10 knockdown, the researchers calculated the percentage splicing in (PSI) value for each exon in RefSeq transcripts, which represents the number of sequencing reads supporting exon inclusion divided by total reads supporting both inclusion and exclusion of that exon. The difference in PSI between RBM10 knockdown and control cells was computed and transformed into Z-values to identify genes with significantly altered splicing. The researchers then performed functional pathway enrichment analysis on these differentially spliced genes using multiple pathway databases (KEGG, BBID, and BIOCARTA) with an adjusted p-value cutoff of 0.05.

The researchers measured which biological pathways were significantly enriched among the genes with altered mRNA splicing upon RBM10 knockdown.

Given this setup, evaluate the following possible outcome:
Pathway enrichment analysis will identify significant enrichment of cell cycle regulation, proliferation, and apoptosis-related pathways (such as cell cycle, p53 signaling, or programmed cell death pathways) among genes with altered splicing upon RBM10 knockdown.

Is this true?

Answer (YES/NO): NO